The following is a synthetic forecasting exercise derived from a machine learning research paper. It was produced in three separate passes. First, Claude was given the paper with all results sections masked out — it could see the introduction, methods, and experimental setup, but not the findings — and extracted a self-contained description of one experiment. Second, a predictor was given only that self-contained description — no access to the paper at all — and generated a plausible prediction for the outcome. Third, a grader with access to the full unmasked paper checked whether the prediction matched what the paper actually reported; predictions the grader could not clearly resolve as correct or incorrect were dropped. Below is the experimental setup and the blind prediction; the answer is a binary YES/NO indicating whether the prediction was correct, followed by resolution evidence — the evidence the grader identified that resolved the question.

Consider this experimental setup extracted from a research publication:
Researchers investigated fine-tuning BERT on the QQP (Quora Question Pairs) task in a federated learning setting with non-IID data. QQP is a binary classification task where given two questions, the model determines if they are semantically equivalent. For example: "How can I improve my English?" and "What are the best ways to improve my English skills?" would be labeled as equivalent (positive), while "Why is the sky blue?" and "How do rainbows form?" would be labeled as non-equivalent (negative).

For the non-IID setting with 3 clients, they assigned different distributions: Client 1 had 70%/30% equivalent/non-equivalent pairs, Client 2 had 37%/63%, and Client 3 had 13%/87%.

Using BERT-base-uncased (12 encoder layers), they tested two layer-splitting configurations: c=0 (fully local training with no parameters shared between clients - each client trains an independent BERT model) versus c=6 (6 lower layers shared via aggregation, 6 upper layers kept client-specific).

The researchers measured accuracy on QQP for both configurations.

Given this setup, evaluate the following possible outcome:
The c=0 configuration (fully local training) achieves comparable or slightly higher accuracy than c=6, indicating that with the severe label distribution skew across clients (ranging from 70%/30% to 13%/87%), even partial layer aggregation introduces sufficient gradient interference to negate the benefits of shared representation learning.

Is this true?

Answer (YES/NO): NO